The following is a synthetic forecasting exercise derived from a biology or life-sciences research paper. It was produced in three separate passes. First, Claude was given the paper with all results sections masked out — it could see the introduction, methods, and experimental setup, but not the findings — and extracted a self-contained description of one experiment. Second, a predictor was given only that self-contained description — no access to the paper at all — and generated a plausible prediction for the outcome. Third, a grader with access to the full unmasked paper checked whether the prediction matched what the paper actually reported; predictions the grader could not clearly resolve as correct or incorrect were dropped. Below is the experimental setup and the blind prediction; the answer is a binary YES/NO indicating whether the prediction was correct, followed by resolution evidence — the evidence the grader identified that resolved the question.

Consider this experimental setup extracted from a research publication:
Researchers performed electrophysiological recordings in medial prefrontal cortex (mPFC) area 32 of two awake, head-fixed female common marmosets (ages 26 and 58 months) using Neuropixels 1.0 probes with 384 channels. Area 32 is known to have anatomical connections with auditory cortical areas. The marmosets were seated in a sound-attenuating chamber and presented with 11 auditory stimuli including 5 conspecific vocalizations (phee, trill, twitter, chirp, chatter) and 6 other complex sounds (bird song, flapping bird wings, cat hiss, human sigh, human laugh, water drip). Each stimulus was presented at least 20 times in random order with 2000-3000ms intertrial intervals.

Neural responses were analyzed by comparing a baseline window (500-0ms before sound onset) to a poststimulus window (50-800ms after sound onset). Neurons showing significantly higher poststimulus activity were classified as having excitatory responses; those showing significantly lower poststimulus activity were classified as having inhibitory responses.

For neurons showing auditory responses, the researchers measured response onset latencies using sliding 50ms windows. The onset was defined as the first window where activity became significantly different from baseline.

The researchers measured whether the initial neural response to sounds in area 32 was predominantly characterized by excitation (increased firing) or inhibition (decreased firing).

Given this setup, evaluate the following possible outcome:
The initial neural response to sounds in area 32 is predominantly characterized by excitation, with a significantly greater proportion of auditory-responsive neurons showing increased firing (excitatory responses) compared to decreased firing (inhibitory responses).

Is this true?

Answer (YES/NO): NO